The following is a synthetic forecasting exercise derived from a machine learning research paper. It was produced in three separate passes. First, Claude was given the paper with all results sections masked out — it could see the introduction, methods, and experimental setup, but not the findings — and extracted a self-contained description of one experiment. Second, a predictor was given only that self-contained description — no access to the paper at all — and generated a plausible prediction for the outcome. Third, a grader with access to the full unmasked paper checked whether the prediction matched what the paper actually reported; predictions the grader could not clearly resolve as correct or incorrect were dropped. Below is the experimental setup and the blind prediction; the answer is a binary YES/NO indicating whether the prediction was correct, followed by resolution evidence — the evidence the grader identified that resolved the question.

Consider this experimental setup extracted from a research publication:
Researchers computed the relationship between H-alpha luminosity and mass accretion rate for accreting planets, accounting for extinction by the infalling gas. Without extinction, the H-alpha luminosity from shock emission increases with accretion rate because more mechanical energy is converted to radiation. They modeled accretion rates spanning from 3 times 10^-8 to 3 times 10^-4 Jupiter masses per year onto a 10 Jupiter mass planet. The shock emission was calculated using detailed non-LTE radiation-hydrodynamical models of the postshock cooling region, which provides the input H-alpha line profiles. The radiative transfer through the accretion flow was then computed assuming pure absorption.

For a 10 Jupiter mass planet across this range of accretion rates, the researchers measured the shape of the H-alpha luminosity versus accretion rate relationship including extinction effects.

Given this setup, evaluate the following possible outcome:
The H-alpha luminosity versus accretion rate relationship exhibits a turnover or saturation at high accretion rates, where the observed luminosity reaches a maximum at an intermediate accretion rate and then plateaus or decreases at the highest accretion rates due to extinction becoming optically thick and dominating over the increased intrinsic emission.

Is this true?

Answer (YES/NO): YES